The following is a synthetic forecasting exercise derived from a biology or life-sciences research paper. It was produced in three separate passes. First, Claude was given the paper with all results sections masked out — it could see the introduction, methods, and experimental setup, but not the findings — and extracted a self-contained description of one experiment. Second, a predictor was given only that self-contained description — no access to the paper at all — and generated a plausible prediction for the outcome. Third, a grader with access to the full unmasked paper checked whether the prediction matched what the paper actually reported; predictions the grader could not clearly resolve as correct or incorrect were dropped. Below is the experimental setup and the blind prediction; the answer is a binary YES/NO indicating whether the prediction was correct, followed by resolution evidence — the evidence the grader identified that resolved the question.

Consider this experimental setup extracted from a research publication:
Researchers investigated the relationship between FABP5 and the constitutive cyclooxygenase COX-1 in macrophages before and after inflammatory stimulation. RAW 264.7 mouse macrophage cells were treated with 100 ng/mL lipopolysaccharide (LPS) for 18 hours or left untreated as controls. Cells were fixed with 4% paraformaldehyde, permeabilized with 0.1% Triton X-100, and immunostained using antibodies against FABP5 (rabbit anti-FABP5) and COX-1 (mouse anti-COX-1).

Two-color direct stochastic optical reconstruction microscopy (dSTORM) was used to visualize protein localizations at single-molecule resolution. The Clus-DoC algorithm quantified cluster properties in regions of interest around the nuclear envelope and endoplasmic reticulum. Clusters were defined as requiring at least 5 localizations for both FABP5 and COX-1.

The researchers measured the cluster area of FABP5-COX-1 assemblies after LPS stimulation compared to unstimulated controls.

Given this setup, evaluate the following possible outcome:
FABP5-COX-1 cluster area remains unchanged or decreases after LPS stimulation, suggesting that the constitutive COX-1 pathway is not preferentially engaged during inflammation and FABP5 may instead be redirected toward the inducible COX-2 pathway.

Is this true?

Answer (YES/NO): YES